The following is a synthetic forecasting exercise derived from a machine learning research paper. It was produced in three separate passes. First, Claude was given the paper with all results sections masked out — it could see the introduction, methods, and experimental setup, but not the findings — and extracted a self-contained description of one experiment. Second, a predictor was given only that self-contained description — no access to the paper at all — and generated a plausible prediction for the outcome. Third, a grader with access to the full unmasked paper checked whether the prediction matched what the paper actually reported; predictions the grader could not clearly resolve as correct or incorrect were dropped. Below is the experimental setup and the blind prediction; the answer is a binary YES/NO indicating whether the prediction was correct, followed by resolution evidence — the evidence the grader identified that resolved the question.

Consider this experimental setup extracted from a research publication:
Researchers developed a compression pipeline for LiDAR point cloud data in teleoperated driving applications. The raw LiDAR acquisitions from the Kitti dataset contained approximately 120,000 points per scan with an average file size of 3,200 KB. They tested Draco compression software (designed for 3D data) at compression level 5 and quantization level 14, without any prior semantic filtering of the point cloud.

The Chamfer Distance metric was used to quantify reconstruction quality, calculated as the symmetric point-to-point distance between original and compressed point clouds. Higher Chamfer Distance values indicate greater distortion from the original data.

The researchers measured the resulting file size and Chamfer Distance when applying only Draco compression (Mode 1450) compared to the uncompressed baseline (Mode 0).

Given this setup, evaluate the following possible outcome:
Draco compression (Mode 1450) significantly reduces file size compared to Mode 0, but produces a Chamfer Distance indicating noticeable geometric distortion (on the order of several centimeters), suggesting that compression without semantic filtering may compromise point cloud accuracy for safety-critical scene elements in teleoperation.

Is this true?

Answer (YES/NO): NO